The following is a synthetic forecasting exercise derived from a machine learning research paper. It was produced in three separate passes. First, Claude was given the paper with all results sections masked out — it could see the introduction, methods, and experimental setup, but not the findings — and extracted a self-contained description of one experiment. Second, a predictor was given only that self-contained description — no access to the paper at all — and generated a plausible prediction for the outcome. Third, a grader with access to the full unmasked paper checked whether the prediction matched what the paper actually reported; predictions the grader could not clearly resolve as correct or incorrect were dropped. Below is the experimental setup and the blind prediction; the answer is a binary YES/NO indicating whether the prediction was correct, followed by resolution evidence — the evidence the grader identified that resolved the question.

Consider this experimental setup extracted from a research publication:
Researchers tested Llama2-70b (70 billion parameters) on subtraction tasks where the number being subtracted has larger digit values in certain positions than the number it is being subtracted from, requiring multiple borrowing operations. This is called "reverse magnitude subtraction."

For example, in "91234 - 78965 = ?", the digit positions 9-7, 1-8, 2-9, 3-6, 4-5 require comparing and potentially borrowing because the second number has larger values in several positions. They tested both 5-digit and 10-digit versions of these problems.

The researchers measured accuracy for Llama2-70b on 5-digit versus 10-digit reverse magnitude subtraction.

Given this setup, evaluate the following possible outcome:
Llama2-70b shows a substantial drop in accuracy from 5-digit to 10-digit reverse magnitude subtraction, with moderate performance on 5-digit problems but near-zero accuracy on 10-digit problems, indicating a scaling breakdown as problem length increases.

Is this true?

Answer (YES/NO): YES